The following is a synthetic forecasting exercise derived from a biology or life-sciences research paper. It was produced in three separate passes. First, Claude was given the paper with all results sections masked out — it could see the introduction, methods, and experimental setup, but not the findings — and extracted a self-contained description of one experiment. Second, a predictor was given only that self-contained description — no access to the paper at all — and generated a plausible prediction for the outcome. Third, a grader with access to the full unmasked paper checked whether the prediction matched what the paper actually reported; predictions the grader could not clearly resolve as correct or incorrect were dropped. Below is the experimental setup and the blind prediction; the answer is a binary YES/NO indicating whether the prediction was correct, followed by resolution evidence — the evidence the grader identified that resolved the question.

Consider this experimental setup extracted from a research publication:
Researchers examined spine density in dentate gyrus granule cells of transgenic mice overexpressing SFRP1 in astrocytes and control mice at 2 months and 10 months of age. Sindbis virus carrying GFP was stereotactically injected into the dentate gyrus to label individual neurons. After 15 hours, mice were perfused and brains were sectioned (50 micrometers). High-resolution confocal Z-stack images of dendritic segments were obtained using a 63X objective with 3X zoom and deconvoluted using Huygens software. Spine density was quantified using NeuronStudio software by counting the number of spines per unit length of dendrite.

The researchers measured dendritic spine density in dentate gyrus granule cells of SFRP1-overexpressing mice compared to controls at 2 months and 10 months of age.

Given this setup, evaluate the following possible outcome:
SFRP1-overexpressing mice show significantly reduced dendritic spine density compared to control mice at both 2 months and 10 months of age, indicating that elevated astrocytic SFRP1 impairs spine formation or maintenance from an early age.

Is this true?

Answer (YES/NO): NO